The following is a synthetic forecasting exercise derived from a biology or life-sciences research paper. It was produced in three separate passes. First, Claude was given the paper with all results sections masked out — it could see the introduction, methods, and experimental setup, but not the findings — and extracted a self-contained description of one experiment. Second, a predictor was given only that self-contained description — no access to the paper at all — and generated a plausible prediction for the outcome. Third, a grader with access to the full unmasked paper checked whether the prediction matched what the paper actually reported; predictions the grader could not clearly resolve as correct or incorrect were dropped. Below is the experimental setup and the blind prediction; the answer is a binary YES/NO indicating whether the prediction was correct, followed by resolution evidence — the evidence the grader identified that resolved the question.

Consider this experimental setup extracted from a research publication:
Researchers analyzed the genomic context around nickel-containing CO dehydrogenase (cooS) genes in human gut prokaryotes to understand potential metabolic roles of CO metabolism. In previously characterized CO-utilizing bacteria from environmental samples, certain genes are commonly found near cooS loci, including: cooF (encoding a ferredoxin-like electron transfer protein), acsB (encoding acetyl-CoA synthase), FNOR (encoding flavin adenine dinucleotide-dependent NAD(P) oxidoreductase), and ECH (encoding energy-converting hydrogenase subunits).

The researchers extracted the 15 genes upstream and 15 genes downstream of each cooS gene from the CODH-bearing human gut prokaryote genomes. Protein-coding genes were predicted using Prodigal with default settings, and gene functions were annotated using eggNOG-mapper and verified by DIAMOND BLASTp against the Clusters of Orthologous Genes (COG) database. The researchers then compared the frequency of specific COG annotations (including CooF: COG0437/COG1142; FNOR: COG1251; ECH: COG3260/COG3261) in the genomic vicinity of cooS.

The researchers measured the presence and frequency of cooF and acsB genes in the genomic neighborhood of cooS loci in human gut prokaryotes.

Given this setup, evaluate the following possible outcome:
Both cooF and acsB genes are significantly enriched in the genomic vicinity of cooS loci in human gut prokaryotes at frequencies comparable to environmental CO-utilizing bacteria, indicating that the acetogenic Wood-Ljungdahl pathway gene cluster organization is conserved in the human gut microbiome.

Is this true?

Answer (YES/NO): NO